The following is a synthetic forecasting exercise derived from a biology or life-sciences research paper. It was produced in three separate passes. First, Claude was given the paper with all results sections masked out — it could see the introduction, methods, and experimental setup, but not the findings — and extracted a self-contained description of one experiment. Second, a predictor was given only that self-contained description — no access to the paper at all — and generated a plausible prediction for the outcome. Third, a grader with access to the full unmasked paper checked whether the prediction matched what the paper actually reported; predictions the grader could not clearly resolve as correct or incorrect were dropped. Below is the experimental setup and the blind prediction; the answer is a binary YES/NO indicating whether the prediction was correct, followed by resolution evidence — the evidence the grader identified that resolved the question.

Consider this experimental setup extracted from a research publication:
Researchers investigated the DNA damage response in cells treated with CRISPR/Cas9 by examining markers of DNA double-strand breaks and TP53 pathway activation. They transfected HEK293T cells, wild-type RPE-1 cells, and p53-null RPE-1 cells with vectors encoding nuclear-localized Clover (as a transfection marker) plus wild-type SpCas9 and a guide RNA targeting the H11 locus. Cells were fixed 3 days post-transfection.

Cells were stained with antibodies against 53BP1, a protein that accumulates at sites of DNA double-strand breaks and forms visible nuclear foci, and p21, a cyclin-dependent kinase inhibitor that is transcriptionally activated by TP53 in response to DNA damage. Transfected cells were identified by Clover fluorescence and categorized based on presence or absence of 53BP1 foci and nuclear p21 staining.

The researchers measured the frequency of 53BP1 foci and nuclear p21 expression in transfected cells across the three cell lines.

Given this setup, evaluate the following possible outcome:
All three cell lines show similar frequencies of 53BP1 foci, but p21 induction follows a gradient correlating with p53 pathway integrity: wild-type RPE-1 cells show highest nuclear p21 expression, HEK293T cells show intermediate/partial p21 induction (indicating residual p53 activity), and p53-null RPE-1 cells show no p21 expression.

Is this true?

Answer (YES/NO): NO